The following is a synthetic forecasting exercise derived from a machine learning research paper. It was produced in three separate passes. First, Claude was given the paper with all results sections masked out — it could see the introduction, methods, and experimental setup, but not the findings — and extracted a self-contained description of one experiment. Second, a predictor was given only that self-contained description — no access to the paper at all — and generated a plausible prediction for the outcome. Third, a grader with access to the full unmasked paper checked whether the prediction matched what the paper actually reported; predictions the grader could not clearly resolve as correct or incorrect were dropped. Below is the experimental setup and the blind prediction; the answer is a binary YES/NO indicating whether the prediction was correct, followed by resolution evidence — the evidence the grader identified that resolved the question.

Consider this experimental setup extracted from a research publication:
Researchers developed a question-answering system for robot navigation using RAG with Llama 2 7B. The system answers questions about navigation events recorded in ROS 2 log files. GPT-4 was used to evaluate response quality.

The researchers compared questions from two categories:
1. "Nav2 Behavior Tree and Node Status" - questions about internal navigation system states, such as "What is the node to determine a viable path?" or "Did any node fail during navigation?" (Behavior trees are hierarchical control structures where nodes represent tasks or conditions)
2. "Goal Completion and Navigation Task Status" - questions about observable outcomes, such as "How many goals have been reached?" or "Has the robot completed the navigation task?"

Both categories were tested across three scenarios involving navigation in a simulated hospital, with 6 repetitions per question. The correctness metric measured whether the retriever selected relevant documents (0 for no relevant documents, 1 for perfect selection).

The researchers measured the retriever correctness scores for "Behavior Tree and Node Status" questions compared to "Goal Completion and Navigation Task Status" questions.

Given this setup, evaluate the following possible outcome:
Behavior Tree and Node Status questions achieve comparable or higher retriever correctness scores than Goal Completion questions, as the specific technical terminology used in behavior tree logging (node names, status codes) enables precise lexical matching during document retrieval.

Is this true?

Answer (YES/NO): YES